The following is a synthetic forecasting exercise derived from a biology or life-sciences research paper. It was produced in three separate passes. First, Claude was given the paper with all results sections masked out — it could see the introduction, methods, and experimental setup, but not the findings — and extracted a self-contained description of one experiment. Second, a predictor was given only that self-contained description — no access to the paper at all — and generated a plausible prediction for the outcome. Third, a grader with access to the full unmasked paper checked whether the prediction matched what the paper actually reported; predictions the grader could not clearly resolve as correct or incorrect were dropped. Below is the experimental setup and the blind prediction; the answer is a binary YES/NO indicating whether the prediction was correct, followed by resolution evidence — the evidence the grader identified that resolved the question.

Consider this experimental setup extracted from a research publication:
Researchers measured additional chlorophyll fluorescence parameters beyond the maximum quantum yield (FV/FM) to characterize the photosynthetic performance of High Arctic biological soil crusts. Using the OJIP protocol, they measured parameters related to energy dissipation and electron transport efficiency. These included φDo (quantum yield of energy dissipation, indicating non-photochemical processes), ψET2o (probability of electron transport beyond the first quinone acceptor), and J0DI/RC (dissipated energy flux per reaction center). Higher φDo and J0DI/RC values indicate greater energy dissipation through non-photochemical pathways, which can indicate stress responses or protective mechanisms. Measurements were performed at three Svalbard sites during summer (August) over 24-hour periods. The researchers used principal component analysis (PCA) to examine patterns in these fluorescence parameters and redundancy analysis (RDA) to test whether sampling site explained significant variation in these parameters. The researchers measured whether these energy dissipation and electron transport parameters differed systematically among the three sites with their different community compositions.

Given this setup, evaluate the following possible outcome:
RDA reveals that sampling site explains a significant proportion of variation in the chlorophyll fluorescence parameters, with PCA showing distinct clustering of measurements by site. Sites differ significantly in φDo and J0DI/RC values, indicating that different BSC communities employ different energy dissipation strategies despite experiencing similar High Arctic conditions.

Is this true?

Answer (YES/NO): NO